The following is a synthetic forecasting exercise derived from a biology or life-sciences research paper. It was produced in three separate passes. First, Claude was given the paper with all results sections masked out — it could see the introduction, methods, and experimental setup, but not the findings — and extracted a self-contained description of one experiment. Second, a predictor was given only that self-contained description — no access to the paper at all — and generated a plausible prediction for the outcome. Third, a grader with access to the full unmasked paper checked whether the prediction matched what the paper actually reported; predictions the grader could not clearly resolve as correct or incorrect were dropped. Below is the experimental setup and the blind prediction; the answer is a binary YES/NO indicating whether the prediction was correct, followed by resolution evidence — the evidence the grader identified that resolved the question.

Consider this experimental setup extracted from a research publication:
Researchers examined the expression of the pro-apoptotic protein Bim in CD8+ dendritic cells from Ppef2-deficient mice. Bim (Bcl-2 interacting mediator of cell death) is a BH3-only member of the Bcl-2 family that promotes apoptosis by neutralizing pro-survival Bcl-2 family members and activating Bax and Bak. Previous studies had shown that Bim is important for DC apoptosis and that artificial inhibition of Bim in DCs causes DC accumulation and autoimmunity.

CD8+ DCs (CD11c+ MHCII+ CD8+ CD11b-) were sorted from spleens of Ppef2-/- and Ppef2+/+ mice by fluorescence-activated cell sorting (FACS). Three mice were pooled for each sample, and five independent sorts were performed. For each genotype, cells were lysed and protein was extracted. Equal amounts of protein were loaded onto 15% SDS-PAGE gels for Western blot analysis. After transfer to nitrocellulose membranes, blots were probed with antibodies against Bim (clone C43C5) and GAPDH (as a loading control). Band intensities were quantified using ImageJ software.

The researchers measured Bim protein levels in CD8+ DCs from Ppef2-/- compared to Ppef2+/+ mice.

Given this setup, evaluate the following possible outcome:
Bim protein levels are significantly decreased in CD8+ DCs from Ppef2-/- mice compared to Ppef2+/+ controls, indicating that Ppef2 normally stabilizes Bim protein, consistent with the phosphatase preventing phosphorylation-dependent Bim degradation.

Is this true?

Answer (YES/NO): NO